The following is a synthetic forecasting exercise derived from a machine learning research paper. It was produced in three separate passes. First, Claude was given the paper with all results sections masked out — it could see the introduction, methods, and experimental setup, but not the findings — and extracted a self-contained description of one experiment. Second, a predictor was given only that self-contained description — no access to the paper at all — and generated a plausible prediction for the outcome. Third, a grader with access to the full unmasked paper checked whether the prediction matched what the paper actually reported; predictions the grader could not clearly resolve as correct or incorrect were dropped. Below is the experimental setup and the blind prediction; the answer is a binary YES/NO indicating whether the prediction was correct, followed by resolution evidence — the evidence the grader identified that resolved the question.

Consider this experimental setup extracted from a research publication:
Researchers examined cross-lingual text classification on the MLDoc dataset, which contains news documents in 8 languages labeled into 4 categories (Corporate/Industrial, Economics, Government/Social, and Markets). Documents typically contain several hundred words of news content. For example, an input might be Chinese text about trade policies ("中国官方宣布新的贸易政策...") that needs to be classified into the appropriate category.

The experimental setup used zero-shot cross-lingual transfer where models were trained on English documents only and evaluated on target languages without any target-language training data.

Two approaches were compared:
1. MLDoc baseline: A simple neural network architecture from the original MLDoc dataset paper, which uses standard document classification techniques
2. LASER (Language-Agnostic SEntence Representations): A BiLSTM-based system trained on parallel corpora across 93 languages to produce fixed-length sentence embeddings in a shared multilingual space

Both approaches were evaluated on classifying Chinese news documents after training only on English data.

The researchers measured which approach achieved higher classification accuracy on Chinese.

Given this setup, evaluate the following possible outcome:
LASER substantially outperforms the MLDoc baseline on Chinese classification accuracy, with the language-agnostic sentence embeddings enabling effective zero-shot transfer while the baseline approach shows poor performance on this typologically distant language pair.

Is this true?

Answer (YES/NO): NO